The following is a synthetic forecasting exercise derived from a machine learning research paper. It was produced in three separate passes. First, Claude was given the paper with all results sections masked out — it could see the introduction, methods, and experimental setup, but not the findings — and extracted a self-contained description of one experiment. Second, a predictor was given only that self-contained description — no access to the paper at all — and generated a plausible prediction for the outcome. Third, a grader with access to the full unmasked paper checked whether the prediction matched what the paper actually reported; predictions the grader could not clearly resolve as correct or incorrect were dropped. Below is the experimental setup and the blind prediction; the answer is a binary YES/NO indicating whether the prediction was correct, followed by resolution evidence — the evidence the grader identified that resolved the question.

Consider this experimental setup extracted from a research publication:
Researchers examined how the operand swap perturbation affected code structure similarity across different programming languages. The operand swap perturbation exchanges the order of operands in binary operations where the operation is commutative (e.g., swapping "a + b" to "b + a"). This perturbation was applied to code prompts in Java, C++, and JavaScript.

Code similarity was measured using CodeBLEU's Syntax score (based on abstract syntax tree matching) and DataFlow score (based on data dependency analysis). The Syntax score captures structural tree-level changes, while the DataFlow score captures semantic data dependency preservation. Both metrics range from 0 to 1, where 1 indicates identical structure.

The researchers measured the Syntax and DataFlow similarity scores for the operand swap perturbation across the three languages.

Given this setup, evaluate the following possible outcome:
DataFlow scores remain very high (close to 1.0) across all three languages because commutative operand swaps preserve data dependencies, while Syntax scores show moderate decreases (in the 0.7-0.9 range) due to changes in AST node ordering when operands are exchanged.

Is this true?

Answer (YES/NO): NO